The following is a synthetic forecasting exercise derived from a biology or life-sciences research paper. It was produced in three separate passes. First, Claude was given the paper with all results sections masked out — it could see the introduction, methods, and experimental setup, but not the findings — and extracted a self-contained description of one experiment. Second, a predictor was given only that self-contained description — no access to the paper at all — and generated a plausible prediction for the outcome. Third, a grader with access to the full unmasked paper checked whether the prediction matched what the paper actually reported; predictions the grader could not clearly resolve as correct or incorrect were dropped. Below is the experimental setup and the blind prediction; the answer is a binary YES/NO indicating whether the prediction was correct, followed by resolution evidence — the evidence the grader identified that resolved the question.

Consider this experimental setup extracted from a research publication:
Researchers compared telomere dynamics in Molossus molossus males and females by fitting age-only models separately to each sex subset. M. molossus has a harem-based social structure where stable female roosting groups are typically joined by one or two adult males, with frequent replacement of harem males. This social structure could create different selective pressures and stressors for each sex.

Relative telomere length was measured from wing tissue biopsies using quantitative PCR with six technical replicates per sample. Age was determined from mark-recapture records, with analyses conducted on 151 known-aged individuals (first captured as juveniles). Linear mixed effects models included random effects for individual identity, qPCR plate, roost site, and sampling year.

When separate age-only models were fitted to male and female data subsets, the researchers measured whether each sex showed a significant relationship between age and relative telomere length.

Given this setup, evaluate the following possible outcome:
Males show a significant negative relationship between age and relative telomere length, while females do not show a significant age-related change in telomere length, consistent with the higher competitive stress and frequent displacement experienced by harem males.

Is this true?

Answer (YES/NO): YES